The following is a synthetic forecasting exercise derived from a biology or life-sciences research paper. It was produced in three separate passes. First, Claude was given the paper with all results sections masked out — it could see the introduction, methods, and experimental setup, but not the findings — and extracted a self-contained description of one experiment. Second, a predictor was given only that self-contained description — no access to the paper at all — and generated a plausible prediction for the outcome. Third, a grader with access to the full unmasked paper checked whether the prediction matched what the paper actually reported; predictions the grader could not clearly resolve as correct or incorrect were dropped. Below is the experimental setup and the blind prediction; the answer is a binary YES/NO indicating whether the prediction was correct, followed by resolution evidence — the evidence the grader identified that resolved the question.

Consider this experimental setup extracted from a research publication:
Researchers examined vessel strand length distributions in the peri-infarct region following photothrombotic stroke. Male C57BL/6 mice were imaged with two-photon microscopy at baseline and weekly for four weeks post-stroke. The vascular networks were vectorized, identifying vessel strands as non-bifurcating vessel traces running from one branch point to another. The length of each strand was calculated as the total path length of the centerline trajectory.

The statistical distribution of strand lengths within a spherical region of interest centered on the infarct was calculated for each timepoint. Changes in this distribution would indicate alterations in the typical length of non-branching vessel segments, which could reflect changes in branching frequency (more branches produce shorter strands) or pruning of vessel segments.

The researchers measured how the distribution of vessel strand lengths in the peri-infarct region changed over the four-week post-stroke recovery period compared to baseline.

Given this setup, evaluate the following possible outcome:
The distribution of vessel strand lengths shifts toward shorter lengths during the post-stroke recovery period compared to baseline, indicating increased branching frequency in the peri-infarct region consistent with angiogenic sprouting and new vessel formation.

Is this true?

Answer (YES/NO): NO